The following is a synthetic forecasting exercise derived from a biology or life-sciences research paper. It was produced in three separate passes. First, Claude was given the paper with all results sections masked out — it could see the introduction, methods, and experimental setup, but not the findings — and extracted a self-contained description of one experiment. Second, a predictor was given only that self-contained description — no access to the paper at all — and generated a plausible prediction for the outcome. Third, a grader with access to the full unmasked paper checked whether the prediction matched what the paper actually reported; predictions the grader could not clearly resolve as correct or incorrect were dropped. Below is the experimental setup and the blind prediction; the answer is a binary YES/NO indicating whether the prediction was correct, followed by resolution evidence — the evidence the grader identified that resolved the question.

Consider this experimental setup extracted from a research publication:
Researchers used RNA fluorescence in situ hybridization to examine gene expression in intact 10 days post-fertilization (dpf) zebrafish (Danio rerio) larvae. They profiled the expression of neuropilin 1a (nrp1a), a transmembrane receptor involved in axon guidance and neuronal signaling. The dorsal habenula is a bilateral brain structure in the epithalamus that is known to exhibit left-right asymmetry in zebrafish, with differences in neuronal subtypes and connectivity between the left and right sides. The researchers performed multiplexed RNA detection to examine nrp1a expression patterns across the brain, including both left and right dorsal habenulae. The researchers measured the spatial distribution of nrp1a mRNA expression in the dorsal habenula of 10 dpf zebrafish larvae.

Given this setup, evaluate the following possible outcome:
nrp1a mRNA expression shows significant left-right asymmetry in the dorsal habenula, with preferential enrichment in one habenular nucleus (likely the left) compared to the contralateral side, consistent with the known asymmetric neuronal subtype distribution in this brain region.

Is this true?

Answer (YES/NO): YES